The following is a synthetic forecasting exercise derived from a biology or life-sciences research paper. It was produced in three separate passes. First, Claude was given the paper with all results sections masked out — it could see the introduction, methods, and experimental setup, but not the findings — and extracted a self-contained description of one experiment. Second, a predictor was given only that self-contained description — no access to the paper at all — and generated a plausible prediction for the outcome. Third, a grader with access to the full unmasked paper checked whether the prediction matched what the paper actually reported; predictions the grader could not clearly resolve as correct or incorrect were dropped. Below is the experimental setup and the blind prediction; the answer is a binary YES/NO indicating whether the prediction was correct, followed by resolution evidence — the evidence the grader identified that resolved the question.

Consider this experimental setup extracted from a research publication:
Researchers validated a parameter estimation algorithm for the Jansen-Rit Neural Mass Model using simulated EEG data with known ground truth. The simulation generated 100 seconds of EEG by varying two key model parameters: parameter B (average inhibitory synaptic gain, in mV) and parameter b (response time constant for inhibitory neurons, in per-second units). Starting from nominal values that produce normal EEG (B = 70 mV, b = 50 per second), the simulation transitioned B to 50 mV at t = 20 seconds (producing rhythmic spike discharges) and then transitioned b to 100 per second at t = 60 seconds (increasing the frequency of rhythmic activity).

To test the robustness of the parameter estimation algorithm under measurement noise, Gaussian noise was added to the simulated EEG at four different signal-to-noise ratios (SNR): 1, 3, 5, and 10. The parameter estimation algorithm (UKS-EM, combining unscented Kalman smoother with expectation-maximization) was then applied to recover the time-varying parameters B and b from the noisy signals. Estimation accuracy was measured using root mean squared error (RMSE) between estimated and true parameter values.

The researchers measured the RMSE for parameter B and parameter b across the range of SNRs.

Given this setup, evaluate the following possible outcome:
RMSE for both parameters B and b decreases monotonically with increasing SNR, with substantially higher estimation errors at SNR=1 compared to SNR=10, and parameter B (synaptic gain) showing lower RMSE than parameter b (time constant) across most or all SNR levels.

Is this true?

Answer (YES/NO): NO